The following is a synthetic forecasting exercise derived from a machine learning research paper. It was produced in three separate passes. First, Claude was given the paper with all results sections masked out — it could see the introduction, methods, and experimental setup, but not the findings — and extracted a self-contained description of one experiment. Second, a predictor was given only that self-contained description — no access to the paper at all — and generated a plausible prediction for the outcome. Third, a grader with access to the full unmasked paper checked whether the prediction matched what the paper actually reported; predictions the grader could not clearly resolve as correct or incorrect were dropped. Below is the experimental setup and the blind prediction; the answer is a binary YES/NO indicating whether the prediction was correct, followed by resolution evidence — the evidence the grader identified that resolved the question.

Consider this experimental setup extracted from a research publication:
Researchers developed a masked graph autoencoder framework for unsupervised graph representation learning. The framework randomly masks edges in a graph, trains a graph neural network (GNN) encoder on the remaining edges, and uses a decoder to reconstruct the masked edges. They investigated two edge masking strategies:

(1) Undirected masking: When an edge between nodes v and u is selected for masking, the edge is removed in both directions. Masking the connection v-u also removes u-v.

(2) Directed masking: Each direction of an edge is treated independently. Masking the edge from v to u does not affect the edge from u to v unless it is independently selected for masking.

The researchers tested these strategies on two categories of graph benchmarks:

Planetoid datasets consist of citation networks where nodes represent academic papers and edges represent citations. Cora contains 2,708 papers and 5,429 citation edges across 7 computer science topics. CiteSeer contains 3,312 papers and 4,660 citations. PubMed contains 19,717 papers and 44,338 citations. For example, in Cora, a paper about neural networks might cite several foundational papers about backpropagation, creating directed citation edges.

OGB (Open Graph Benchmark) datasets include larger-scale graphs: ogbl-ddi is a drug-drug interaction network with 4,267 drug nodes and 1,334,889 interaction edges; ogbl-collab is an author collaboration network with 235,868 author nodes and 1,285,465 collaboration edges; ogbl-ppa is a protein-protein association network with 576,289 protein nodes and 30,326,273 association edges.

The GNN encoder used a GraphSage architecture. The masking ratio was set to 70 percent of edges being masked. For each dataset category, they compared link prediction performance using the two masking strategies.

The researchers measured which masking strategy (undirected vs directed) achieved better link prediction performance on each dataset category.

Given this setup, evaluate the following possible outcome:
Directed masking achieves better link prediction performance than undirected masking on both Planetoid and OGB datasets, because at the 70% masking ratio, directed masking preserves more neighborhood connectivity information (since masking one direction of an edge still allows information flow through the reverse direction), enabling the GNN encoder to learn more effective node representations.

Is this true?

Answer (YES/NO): NO